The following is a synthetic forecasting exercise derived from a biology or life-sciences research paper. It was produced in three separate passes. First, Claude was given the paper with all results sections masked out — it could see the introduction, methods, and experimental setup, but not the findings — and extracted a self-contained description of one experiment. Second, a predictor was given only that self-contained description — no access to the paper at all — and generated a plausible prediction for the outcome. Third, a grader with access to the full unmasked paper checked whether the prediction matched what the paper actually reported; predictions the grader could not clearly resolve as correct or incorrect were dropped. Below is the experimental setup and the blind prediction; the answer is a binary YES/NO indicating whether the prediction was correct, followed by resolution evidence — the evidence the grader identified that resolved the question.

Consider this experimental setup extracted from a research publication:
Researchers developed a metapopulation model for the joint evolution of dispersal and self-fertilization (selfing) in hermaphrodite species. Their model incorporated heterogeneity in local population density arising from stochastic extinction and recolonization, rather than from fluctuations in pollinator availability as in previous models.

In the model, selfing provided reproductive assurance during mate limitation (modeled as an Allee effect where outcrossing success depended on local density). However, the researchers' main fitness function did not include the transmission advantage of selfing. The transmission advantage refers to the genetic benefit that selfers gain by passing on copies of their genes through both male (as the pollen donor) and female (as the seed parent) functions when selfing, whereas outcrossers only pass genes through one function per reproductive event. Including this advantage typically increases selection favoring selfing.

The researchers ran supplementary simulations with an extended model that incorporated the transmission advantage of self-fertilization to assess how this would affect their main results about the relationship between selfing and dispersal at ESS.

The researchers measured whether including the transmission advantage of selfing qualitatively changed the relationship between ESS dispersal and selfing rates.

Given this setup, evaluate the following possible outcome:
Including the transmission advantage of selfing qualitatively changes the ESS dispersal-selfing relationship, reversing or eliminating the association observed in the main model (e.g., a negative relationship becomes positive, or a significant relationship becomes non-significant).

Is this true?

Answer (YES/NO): NO